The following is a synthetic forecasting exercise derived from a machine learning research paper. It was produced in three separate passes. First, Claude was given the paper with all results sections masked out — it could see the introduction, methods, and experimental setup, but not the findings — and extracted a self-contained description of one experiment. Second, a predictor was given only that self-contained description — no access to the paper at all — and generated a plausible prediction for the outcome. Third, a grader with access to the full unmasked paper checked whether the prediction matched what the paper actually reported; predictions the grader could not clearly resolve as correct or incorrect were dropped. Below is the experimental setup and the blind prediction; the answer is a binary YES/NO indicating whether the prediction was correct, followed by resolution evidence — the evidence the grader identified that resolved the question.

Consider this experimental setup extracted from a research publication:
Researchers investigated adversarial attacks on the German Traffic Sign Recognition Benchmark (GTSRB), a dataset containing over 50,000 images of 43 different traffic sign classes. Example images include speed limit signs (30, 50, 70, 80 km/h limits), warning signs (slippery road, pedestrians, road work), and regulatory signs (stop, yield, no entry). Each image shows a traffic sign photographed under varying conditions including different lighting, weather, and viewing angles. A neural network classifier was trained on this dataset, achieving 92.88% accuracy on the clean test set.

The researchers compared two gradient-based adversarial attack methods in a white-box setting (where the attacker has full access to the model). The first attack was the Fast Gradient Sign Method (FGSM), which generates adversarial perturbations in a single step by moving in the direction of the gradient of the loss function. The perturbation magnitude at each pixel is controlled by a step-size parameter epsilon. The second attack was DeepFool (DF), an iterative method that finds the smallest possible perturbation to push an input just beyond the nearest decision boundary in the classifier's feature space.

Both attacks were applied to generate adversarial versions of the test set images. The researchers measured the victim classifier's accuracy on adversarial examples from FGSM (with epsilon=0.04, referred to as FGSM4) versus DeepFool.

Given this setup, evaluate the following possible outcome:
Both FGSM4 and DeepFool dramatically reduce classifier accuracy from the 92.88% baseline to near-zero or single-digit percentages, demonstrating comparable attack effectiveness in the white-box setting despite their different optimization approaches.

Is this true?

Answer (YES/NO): NO